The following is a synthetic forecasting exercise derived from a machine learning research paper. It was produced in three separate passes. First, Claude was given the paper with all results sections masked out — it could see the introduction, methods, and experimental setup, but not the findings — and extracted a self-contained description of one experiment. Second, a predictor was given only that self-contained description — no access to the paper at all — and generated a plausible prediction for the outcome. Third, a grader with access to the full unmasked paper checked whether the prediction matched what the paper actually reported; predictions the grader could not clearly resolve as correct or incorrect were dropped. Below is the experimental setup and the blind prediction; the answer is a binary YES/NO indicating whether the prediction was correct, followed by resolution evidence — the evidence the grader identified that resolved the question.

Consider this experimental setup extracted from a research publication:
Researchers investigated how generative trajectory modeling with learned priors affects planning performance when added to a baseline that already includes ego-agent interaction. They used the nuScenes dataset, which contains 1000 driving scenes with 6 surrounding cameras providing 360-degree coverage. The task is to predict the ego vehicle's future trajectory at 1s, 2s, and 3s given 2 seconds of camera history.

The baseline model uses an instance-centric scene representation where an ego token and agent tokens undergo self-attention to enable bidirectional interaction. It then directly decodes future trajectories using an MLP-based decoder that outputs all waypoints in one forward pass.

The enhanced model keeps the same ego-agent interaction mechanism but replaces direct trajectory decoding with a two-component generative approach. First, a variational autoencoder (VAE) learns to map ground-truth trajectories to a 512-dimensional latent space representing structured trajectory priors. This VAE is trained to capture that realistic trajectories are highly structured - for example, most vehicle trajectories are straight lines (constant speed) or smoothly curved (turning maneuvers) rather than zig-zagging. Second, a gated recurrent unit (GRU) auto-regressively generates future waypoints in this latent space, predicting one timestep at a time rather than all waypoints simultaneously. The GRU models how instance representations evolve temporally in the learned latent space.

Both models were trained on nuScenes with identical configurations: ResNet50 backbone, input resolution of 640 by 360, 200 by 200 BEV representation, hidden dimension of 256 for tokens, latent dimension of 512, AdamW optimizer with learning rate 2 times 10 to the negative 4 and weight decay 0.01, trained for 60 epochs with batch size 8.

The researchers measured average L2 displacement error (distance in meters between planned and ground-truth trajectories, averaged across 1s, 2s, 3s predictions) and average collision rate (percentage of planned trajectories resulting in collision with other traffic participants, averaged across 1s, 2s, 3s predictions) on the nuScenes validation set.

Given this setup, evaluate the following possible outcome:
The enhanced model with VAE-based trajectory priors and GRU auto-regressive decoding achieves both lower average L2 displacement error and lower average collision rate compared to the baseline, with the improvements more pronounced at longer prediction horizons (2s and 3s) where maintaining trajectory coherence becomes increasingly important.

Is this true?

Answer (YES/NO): YES